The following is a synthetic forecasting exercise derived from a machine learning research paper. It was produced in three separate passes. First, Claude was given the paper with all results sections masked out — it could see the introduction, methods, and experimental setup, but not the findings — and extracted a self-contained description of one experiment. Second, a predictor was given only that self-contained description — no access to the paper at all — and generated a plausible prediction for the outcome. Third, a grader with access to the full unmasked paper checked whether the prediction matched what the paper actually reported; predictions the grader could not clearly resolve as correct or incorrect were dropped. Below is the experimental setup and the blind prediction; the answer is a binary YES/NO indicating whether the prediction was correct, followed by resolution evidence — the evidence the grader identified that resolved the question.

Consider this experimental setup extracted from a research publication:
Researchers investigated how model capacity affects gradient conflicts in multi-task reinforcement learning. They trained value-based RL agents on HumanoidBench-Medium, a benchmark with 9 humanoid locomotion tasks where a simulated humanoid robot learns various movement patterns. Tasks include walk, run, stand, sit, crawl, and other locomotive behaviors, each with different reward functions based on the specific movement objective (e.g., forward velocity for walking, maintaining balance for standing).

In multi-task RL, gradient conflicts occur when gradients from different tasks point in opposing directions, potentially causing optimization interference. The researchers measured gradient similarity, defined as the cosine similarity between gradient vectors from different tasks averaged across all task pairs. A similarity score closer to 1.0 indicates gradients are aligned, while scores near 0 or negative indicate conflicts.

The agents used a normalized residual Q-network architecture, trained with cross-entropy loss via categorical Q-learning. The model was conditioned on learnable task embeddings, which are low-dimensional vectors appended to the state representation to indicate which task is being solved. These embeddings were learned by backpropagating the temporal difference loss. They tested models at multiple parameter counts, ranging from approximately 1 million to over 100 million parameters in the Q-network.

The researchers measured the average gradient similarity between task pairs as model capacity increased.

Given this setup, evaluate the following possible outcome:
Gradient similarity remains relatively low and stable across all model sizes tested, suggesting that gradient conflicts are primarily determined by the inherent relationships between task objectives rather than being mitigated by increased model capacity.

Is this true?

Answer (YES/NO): NO